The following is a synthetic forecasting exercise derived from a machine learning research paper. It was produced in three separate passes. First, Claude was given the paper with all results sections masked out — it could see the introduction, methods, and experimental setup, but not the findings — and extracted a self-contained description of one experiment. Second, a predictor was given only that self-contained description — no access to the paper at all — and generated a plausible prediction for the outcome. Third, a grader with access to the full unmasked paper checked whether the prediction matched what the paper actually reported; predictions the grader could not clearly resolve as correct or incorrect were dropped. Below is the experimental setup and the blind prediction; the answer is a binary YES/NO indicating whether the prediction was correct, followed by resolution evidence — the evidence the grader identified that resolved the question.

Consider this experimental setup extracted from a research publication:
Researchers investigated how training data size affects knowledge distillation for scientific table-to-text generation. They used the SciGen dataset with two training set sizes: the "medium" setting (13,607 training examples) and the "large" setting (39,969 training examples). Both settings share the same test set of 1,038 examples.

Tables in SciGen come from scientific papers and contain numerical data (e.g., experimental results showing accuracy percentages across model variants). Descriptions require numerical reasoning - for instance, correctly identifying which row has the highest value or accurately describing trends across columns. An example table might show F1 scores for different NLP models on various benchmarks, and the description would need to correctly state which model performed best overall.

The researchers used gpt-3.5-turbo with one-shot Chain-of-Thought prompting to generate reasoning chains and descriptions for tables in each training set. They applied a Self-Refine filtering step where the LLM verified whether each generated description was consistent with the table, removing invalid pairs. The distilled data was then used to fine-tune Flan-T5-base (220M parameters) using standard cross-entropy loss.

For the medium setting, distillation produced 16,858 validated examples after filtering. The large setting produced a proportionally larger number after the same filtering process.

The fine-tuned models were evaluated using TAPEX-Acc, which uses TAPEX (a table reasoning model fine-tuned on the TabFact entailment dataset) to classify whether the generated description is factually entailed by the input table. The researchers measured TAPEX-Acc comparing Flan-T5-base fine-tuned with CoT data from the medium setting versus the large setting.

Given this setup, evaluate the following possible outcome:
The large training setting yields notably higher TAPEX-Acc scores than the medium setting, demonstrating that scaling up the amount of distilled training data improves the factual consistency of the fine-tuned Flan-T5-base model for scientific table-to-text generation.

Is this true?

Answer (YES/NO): NO